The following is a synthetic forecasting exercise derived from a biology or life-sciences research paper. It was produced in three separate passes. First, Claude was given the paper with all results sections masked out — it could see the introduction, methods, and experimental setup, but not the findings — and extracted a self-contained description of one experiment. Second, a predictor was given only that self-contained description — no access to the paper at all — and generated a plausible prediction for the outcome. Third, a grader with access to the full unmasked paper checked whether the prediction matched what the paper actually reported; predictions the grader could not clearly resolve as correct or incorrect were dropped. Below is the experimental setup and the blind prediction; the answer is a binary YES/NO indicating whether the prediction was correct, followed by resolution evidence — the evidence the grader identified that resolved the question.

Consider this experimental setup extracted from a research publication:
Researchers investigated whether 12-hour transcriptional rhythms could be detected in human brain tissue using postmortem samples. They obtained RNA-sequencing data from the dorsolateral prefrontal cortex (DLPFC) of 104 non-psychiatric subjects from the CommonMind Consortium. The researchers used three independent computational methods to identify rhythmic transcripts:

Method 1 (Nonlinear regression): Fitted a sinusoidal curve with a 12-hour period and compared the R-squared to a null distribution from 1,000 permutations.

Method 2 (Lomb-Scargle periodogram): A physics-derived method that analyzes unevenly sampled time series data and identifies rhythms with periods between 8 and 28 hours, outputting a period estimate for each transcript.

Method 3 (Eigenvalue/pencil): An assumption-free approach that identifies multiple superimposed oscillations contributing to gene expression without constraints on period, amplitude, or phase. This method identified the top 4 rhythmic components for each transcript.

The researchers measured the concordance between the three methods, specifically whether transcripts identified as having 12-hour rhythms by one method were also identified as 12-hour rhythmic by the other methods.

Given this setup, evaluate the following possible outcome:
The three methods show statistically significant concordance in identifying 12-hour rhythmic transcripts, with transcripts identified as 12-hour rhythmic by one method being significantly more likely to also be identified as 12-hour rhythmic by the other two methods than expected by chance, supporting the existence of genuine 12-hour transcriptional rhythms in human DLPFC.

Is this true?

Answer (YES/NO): YES